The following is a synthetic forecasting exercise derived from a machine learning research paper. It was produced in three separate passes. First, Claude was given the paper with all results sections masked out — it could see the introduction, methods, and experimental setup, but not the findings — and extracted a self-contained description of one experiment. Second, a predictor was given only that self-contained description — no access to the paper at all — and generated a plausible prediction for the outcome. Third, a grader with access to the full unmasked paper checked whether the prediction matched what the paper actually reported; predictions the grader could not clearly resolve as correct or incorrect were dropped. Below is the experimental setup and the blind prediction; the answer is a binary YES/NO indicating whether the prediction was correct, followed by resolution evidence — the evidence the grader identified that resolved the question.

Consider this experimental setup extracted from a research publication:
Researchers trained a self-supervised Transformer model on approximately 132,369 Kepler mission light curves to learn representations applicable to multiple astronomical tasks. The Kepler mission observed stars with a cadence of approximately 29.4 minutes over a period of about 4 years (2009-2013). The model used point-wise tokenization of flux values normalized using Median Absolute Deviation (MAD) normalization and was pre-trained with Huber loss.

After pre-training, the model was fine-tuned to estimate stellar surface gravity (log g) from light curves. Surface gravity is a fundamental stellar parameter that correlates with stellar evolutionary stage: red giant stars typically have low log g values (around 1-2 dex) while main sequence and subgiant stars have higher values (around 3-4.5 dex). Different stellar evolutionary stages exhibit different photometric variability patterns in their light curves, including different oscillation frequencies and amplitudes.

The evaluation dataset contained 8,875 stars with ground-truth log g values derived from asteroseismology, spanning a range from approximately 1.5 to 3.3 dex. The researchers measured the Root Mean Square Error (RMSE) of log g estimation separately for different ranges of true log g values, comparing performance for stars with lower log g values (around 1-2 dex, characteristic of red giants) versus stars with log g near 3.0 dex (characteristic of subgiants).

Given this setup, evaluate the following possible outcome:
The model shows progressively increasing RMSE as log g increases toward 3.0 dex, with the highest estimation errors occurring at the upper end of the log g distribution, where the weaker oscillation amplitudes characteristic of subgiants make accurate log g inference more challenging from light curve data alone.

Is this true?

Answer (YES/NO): NO